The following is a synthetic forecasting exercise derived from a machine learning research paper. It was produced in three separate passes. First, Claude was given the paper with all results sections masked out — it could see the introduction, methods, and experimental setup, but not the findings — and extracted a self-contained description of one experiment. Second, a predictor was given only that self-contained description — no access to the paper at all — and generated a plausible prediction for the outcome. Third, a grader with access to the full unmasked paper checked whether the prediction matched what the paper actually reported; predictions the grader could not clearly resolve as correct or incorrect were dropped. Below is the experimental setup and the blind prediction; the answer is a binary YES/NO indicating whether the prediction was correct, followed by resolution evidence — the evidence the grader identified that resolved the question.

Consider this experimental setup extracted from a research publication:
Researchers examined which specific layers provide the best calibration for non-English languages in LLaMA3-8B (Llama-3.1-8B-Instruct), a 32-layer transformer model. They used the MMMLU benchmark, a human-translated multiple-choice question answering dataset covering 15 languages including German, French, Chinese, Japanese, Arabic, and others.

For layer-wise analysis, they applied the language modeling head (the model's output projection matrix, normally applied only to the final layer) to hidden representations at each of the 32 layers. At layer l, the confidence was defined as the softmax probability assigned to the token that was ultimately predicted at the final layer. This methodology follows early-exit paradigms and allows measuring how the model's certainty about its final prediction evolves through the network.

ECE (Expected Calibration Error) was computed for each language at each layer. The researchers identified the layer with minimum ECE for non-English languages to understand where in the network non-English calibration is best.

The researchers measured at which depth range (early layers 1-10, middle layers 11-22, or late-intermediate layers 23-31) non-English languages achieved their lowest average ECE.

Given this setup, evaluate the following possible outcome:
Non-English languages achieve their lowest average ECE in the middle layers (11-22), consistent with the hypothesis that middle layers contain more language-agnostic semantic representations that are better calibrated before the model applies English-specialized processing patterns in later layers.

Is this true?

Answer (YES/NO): NO